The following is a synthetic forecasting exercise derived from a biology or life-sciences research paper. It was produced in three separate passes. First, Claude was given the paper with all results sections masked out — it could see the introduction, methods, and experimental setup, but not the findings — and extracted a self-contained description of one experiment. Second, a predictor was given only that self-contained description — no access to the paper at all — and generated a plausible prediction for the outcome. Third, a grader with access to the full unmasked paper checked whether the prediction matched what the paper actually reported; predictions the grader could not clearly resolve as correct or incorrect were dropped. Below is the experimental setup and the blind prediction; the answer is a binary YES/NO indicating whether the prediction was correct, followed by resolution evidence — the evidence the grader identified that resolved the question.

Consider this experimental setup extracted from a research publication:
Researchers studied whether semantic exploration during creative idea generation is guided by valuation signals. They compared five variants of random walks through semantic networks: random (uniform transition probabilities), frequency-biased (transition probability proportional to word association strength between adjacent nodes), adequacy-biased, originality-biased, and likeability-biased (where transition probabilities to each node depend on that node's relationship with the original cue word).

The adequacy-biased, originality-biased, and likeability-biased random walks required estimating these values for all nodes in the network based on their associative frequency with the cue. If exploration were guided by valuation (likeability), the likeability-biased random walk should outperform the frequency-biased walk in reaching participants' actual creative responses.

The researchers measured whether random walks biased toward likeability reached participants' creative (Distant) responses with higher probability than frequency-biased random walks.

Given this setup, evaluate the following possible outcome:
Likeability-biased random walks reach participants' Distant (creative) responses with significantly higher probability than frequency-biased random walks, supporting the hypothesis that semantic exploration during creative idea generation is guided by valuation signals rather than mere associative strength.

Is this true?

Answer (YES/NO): NO